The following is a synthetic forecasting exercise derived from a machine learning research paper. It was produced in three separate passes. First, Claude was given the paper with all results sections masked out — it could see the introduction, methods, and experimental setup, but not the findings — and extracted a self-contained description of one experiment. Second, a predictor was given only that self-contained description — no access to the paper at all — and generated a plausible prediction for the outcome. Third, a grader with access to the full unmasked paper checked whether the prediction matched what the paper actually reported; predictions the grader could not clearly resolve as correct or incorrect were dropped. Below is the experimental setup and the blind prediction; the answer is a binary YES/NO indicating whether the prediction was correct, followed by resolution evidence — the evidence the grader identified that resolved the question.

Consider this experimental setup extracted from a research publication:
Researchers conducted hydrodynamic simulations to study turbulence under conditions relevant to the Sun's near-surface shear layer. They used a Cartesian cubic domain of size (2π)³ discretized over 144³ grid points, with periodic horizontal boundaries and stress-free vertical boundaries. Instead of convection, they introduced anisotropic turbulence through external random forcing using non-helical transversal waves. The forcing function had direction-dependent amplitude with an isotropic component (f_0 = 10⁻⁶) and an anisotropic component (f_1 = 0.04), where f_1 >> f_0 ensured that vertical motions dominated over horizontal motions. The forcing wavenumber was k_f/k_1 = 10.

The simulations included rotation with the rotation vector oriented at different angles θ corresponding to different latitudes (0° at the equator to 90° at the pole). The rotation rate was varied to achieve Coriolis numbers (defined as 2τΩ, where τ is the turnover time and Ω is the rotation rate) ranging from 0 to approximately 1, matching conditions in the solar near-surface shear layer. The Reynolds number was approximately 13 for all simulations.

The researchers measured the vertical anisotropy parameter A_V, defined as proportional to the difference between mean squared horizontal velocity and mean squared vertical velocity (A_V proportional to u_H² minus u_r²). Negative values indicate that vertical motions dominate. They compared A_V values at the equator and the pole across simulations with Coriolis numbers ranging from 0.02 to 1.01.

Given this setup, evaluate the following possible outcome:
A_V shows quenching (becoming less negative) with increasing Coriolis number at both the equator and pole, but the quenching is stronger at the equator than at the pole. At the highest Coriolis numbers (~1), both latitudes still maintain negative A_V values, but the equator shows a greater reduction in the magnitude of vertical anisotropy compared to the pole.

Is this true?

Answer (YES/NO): NO